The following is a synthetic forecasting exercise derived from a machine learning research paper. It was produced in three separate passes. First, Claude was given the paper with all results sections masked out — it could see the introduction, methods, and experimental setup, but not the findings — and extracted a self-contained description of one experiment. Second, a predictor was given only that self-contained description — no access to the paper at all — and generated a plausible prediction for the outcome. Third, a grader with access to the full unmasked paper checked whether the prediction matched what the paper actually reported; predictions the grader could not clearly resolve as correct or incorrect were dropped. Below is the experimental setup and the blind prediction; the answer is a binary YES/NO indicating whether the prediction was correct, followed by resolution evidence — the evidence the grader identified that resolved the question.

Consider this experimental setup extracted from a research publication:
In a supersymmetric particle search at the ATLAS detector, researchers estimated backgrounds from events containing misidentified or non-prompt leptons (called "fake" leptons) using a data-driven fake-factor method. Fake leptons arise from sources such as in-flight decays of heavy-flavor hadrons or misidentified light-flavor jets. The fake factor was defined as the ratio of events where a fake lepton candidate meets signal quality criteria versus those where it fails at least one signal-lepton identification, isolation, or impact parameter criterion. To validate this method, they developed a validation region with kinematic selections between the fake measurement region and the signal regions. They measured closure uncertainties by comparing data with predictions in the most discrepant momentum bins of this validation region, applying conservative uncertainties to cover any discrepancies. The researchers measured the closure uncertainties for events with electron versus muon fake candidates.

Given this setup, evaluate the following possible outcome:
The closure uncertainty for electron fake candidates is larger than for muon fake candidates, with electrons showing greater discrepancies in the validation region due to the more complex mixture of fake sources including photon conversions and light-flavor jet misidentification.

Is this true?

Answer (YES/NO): NO